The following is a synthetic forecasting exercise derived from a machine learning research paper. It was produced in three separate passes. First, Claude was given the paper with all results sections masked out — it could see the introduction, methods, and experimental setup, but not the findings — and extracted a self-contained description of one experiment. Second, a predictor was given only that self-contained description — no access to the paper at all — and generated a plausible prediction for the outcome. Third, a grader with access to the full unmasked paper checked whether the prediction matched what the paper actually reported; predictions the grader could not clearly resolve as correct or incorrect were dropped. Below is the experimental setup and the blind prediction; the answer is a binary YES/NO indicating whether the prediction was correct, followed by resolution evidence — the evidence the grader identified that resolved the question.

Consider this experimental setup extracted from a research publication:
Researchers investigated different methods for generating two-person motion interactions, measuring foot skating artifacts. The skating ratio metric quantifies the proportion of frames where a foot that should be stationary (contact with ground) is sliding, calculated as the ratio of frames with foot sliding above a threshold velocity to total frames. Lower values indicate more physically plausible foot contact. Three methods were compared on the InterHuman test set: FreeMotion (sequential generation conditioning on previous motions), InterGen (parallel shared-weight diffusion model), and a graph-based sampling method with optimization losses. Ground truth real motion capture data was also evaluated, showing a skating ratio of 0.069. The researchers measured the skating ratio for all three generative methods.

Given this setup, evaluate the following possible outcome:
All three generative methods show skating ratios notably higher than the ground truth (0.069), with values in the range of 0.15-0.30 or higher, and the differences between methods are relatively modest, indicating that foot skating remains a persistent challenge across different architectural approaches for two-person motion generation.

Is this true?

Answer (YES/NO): NO